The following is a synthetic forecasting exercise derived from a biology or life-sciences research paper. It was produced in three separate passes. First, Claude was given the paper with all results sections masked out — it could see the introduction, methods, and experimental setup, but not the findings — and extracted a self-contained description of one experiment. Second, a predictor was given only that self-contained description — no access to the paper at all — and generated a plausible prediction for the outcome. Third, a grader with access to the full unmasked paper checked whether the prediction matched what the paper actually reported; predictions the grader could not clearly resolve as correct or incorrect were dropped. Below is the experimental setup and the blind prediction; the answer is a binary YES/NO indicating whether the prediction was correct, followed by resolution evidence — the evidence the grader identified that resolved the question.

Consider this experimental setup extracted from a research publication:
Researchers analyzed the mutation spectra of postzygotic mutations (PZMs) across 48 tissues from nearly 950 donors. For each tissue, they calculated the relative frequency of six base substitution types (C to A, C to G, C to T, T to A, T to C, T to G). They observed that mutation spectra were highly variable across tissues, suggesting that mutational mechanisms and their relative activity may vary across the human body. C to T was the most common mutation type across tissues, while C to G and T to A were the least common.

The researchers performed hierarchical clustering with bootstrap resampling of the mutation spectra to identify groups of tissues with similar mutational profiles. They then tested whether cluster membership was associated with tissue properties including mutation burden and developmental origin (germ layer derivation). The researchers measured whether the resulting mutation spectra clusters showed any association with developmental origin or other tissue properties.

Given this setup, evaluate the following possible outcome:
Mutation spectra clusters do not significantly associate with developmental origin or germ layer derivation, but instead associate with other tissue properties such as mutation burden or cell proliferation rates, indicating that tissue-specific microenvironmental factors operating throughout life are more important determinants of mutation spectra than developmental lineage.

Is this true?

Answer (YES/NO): NO